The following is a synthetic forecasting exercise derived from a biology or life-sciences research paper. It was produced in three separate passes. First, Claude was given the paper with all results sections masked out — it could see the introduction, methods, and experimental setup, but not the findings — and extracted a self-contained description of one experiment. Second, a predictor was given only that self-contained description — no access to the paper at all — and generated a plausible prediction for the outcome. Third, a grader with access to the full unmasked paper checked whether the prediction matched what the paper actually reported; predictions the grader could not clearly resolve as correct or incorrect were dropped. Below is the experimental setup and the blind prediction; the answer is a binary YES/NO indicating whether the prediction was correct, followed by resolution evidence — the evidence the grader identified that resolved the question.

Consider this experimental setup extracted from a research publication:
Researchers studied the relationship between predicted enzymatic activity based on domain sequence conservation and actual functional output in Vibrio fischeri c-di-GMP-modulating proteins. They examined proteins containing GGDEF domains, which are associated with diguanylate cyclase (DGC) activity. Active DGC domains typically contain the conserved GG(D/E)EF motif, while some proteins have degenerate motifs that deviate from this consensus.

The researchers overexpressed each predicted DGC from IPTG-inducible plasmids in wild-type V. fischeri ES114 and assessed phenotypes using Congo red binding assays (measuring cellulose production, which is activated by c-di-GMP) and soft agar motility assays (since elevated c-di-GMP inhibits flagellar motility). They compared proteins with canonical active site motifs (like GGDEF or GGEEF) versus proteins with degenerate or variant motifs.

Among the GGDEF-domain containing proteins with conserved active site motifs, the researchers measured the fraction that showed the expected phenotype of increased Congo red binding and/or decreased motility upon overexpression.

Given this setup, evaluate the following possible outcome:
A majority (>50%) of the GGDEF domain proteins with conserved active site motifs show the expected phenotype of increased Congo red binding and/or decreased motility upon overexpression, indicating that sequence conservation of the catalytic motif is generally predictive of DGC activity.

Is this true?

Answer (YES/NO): YES